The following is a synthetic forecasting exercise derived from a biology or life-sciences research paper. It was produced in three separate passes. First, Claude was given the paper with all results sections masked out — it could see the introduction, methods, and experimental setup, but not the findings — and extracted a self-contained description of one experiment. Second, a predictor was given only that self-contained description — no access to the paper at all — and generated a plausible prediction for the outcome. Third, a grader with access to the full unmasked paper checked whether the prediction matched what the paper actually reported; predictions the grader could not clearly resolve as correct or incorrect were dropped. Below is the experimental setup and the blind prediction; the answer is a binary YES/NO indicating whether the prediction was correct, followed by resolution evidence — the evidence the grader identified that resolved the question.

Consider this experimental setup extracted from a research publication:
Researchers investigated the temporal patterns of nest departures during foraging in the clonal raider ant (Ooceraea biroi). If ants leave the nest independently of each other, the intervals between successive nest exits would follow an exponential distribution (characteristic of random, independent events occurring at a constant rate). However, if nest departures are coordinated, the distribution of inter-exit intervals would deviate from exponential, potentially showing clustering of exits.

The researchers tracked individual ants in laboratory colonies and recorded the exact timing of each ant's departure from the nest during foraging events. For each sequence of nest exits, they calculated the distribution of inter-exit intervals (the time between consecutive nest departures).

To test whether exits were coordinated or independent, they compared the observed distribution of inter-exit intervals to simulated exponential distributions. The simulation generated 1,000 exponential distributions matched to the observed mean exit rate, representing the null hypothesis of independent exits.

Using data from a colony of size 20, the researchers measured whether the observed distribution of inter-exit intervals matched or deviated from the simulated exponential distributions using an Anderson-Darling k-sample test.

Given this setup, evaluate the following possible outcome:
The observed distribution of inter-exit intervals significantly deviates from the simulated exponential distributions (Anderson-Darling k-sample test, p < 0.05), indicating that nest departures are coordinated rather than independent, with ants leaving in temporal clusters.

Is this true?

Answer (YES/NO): YES